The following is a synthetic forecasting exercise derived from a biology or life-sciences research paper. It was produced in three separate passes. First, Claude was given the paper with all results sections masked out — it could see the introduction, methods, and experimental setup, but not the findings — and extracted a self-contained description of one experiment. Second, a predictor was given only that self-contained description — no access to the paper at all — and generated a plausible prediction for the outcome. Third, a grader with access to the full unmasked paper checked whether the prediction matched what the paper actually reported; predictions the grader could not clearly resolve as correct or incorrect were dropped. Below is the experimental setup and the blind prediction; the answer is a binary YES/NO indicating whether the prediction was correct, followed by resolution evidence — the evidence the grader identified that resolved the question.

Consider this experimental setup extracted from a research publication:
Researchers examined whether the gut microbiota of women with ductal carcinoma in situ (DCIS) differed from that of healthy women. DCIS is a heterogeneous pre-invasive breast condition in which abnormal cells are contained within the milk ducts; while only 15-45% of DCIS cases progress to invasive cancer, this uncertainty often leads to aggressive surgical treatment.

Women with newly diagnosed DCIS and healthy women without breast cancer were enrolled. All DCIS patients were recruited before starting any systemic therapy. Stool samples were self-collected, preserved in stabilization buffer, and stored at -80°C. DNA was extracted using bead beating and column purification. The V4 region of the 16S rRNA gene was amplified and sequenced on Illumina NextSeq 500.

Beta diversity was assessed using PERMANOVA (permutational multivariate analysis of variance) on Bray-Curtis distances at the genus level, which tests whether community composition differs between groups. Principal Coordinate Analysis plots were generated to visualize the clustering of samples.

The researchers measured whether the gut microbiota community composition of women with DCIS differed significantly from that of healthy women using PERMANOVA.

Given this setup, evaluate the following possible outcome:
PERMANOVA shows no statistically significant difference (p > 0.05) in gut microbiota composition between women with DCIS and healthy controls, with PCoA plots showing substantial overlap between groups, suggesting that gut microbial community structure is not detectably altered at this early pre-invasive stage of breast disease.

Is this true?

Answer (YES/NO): NO